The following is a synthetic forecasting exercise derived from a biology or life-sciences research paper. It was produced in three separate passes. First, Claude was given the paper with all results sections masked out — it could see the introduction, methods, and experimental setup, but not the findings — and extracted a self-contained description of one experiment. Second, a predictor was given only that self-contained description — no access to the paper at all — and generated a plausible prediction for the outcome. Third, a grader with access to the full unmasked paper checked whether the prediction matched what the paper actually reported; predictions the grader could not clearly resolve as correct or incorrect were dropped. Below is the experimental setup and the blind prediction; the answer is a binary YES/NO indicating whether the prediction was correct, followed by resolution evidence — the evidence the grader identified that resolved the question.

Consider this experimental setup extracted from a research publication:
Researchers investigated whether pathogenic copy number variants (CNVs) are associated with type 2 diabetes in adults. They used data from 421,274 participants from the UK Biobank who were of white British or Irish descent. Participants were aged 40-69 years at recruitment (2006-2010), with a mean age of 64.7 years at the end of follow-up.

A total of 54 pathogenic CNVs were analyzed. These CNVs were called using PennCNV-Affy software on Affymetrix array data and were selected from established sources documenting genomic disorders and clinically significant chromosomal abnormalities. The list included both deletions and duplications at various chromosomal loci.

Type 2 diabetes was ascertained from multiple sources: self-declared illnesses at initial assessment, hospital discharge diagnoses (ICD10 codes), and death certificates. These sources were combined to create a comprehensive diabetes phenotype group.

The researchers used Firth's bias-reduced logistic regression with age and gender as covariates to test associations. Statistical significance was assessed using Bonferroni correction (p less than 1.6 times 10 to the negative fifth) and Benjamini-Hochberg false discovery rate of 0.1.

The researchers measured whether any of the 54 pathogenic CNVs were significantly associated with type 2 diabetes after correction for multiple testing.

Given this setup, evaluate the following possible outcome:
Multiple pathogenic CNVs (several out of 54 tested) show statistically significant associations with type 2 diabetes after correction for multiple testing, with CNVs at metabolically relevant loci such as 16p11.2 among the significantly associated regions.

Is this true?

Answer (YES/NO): NO